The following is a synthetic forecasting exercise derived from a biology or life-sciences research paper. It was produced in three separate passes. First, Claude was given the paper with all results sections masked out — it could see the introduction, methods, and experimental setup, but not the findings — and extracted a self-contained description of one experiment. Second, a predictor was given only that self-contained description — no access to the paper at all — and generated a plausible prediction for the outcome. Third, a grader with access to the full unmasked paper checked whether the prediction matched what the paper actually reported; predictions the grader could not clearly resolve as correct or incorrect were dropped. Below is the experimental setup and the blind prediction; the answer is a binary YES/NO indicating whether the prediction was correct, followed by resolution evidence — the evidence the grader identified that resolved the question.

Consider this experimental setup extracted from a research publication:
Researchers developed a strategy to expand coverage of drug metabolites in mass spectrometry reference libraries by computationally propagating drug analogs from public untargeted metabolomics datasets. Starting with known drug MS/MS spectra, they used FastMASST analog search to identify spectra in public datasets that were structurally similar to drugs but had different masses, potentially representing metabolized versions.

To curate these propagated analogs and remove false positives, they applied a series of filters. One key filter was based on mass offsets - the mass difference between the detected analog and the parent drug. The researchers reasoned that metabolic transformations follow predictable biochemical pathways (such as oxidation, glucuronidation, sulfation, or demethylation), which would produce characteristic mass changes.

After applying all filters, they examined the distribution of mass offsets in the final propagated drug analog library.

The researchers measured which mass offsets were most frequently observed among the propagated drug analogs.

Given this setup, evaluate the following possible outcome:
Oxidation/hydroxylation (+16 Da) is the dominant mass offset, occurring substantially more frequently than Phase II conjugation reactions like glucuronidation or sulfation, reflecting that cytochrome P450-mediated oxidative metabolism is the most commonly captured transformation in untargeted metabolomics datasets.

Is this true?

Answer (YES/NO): YES